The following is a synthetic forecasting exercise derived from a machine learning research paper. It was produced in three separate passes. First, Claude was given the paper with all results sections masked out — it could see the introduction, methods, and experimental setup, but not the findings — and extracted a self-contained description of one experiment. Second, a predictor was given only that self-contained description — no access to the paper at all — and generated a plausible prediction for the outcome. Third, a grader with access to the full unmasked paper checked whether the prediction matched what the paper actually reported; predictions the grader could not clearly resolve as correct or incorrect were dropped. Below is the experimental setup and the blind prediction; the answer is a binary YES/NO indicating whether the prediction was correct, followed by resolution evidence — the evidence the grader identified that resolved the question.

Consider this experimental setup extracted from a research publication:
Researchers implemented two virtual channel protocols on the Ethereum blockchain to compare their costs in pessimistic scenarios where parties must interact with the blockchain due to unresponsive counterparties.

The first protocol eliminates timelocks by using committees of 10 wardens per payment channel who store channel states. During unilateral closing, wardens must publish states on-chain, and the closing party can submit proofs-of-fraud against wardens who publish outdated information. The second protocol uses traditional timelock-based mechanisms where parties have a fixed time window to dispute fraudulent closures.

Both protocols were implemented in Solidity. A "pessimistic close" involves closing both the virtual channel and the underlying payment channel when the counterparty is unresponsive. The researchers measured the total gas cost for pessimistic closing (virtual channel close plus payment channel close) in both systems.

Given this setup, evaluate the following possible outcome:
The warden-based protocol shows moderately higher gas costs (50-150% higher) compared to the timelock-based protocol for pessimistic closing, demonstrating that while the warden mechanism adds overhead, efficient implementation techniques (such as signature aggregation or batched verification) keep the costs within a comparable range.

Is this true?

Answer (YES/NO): NO